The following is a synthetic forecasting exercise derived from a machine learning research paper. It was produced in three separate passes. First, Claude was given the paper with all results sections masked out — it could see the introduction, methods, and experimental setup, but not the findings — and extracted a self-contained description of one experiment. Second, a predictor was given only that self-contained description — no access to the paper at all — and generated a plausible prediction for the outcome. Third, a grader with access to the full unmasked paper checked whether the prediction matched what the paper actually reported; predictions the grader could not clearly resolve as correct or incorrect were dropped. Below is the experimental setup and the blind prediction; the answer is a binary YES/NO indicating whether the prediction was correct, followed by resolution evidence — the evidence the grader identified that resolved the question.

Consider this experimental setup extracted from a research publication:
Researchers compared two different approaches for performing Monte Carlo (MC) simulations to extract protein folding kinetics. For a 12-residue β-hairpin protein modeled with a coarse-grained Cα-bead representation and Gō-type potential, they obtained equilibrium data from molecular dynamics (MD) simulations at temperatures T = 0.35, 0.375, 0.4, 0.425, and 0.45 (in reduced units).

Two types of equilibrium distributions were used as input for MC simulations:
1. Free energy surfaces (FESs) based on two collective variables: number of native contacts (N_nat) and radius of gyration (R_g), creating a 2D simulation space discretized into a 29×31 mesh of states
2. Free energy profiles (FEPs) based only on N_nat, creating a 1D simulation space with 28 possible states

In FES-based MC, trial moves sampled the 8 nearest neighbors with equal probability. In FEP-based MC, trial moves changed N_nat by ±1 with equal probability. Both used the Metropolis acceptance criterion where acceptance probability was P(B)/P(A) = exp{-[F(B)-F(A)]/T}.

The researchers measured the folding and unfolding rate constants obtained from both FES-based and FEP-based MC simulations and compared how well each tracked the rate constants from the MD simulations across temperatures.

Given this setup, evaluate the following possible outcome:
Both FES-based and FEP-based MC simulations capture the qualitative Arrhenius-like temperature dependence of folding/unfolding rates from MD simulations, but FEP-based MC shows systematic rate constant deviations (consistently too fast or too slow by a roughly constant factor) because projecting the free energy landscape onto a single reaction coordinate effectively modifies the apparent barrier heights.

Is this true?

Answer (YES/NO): NO